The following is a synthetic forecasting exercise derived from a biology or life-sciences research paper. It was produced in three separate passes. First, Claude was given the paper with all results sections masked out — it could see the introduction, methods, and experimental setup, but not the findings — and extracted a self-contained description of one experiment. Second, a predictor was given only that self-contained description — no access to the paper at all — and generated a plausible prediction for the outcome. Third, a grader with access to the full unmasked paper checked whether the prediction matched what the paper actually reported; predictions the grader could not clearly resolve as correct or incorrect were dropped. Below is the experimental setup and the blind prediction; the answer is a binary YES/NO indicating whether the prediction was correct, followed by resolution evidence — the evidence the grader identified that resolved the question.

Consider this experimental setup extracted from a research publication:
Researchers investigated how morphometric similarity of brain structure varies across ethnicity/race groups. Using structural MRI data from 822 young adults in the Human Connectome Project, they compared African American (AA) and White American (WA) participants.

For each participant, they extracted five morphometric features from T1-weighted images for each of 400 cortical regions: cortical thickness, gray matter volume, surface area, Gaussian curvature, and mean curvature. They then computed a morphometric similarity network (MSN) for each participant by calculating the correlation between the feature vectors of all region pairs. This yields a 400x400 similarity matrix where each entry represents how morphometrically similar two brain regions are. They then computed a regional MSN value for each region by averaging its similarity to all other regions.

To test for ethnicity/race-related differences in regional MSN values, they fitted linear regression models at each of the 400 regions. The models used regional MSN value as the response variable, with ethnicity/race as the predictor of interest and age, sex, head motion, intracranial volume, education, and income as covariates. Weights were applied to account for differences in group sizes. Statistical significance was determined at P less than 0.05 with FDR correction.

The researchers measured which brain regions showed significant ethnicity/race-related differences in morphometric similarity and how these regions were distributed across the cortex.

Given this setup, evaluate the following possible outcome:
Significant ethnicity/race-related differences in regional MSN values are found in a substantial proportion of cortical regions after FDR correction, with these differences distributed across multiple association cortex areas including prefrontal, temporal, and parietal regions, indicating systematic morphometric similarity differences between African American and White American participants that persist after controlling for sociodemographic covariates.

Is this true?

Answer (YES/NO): NO